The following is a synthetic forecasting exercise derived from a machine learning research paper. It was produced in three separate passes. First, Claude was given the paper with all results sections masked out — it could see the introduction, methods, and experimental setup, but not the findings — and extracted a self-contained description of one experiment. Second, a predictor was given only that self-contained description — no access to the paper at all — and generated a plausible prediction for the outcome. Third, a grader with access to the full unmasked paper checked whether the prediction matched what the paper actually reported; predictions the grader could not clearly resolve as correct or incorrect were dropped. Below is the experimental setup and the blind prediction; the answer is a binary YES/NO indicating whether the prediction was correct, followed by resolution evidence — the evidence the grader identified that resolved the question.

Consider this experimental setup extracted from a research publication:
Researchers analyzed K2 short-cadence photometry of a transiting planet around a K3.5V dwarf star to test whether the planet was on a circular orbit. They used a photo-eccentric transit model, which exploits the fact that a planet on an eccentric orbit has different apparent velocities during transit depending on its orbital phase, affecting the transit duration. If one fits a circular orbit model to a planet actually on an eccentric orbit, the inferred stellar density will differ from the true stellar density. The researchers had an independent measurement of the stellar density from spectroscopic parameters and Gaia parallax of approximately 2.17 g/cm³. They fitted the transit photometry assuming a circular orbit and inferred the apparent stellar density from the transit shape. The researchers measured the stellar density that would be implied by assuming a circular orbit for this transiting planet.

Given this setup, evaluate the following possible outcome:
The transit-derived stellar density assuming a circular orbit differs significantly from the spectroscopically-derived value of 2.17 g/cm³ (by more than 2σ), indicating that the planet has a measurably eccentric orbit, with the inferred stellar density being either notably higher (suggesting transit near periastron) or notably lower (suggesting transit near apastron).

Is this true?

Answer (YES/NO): YES